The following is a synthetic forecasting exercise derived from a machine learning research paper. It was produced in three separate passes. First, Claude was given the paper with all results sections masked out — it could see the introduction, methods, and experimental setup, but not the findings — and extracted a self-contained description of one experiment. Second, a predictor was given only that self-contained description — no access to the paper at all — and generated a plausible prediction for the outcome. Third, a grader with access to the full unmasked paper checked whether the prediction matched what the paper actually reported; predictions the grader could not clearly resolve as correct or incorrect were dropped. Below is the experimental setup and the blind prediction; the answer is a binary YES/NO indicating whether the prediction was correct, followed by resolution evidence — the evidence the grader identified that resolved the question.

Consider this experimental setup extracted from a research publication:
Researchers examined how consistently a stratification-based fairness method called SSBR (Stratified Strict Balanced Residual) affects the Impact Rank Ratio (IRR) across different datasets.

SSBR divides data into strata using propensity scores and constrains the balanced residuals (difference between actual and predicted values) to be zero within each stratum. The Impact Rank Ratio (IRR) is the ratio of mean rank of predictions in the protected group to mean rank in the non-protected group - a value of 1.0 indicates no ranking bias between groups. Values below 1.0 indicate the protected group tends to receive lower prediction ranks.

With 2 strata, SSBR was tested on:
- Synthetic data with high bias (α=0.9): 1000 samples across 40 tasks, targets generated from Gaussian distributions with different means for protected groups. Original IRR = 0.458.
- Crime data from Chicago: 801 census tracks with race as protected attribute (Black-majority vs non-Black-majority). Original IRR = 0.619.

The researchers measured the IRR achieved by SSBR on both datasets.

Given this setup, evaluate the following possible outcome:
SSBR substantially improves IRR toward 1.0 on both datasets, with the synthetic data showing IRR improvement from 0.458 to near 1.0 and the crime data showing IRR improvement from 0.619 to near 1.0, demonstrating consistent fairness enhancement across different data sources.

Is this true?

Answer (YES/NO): NO